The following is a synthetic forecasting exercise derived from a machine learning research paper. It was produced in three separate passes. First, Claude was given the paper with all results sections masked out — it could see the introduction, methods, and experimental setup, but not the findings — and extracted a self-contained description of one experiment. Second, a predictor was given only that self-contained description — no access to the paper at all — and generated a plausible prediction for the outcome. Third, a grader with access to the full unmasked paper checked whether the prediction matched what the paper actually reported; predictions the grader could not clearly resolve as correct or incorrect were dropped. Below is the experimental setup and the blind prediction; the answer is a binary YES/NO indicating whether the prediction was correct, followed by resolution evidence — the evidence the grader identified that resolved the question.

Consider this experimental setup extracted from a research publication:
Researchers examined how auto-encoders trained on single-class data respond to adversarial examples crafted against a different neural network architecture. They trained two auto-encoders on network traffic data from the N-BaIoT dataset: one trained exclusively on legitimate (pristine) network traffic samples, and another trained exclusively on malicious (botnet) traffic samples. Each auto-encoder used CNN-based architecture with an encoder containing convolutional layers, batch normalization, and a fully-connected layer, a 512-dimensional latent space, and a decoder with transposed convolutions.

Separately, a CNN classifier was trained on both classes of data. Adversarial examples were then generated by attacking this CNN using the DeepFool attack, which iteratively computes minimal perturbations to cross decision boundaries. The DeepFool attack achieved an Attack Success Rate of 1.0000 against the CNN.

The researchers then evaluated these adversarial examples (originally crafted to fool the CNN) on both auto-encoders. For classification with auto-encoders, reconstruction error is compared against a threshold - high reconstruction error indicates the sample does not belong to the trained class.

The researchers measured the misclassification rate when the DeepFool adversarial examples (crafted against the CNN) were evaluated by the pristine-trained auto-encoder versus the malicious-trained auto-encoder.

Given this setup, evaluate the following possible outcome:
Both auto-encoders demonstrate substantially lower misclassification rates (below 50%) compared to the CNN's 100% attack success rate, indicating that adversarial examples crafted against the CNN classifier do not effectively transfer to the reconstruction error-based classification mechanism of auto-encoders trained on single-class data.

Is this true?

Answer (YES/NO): YES